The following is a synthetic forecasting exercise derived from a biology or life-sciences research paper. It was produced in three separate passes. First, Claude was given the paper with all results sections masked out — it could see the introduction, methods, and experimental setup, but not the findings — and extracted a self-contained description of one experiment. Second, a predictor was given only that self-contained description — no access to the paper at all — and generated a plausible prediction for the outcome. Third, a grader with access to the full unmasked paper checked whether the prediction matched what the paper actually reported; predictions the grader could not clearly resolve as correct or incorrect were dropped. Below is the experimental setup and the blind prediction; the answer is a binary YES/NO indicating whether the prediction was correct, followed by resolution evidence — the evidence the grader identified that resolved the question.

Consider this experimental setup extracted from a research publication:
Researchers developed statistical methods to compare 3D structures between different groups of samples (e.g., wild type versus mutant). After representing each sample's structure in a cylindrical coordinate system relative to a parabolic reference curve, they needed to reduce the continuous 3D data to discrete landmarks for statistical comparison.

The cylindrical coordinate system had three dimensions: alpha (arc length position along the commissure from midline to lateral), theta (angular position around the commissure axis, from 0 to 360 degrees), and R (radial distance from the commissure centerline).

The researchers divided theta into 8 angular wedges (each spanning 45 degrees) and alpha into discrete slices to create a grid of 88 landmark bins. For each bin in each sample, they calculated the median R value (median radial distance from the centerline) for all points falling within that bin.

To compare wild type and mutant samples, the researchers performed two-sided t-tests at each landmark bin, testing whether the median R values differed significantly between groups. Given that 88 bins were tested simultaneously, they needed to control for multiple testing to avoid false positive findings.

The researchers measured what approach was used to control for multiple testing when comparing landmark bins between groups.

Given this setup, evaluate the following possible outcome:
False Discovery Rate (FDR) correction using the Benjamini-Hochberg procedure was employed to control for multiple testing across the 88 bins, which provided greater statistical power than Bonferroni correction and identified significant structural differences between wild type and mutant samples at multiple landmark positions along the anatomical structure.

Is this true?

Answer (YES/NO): NO